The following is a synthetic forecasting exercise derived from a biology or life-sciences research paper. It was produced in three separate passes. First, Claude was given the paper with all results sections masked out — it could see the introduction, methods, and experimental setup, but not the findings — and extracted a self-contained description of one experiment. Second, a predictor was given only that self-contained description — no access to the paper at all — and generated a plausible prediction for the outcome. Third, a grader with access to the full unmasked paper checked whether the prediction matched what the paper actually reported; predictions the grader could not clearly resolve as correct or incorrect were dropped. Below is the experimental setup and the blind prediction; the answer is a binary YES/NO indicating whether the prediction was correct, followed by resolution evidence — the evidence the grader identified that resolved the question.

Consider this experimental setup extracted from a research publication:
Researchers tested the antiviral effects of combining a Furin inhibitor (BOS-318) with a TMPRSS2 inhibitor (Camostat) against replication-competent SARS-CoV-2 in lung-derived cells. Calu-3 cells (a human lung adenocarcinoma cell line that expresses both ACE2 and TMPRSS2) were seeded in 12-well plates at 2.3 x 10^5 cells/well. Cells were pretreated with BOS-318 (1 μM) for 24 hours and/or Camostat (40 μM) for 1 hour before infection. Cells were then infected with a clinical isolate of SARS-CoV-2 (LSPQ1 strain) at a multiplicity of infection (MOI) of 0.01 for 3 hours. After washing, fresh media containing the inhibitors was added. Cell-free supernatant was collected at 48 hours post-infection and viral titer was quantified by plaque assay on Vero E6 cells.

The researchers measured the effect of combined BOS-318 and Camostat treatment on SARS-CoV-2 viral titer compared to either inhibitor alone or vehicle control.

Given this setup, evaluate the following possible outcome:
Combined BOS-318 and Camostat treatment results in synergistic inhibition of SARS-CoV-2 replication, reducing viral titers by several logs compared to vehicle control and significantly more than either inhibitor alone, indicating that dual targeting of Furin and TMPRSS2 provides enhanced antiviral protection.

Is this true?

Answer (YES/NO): YES